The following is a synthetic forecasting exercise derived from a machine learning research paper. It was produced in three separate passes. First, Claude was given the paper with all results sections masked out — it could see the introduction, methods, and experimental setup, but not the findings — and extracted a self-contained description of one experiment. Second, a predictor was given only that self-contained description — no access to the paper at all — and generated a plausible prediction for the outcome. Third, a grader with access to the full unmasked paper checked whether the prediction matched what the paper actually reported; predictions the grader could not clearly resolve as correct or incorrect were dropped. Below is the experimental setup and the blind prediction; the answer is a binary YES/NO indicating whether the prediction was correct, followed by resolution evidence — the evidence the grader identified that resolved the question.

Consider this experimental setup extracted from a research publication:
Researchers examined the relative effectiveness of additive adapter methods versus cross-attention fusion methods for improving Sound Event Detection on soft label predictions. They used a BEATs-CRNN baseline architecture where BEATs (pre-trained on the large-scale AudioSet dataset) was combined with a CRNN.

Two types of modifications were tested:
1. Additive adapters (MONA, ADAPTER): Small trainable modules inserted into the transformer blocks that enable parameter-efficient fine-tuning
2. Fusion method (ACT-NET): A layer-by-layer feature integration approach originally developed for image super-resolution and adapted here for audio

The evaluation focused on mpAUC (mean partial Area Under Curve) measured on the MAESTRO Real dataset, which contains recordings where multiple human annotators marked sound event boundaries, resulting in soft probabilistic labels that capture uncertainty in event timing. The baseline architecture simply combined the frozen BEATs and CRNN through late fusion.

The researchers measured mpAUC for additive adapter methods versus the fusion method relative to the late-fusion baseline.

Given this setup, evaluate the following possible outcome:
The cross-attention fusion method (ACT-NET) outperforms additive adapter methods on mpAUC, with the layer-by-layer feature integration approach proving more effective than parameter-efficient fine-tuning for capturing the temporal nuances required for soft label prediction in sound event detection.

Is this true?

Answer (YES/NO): NO